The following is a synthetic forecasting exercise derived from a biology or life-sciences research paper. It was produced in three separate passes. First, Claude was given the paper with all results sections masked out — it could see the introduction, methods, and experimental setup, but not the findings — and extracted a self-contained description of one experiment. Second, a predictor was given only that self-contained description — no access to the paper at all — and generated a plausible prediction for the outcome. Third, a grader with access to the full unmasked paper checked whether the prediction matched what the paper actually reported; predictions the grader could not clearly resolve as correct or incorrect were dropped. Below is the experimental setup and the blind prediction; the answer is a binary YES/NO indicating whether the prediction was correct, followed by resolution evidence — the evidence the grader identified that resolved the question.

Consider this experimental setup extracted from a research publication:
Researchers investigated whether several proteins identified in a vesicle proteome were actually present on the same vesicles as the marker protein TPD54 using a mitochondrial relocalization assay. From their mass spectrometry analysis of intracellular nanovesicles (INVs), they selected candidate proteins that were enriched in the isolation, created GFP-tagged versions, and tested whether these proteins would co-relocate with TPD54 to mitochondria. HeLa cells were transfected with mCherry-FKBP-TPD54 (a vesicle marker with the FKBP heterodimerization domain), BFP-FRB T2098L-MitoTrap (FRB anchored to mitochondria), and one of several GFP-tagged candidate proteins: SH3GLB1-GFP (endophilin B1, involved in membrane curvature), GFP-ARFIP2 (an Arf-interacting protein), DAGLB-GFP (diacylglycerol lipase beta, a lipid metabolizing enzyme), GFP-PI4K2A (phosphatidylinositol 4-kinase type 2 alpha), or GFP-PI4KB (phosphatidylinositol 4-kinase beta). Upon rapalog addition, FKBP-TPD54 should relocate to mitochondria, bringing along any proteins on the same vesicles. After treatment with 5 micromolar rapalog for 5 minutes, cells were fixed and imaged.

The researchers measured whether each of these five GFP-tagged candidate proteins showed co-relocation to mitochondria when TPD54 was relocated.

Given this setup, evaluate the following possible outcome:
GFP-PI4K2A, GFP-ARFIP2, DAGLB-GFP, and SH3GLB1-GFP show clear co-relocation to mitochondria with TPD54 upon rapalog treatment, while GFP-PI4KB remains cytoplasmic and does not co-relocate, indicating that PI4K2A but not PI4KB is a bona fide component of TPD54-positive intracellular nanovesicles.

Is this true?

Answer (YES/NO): NO